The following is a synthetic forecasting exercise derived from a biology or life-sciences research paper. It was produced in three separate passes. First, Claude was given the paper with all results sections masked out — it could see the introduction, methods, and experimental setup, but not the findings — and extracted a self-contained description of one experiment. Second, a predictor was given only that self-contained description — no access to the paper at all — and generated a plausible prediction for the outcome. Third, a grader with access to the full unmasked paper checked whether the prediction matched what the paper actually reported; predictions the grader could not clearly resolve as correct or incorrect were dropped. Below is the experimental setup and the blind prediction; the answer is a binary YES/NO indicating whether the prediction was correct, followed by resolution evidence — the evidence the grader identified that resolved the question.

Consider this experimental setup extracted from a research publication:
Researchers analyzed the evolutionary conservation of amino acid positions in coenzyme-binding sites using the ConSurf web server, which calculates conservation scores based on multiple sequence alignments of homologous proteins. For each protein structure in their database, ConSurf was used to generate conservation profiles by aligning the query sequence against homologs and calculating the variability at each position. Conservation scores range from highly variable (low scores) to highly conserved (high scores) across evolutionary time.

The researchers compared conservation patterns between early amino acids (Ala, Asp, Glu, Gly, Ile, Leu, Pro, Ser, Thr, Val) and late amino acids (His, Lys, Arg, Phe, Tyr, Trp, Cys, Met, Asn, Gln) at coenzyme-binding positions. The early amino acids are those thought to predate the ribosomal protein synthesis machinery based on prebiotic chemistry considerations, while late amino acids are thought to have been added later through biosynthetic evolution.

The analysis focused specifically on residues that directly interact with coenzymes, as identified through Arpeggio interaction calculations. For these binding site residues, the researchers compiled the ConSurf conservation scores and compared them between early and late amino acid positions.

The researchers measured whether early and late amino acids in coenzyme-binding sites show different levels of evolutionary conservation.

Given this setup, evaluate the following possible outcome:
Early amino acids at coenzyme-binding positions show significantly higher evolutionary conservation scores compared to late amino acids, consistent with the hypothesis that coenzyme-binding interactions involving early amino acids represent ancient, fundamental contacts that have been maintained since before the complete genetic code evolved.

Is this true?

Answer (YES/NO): NO